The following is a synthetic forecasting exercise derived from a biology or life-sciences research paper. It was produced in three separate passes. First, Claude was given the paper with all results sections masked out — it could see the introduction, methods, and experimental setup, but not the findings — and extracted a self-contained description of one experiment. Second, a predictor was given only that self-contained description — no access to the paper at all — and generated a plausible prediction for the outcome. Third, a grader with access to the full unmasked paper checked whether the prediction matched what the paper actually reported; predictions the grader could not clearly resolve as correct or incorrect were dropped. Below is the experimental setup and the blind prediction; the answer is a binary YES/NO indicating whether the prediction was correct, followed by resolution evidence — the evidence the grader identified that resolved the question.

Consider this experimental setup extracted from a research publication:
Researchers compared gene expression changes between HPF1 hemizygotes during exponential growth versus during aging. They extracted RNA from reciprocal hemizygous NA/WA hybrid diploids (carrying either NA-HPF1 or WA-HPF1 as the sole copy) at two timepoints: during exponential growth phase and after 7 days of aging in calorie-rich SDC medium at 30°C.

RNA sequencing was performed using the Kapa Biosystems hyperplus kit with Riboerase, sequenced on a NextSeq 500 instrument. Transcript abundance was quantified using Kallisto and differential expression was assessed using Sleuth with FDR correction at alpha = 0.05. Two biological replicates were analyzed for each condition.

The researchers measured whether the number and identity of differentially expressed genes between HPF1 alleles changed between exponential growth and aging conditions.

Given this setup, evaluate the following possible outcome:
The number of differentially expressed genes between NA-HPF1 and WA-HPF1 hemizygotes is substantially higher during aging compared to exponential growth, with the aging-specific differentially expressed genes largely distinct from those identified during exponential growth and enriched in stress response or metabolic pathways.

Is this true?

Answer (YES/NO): YES